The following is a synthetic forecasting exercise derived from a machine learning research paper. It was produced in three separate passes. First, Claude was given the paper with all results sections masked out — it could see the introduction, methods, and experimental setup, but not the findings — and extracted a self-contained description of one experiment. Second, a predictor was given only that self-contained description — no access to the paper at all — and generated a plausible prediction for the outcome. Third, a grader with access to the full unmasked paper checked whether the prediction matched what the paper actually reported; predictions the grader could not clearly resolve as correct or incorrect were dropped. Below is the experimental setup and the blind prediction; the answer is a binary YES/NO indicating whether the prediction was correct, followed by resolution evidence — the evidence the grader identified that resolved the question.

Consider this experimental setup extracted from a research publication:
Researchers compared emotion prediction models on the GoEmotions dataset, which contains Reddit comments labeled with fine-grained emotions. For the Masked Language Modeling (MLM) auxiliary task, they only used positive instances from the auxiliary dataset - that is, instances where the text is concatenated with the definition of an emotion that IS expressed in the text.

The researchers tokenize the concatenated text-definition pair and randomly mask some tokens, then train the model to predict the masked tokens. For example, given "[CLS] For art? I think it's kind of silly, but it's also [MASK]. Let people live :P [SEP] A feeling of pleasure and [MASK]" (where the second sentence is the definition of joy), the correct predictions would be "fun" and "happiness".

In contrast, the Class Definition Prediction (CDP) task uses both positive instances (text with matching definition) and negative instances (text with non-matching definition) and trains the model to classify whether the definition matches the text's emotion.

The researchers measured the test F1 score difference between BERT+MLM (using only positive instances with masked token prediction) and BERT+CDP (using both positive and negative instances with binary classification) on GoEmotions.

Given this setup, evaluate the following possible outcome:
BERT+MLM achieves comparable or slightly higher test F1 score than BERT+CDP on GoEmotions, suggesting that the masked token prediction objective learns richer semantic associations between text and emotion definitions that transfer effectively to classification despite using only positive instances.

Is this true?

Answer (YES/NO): NO